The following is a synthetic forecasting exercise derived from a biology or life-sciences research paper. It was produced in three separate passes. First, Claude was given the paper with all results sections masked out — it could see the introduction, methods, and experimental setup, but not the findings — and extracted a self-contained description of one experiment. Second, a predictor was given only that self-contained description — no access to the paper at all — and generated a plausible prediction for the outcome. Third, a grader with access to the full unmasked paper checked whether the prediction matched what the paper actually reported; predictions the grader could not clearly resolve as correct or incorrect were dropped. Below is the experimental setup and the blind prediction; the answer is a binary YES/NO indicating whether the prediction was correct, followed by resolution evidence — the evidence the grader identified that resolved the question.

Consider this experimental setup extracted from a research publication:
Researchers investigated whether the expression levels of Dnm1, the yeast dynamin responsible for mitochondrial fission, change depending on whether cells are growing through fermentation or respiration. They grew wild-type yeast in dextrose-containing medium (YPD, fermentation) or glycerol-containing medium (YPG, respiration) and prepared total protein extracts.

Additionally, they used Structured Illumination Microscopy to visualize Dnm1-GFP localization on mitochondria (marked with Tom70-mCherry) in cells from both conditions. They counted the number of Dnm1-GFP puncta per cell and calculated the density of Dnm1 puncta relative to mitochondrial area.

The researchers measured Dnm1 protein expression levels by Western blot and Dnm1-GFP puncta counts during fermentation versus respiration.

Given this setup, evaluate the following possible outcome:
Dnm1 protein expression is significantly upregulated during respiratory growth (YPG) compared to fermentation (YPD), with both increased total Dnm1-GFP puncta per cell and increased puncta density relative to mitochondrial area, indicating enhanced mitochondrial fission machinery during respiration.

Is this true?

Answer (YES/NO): NO